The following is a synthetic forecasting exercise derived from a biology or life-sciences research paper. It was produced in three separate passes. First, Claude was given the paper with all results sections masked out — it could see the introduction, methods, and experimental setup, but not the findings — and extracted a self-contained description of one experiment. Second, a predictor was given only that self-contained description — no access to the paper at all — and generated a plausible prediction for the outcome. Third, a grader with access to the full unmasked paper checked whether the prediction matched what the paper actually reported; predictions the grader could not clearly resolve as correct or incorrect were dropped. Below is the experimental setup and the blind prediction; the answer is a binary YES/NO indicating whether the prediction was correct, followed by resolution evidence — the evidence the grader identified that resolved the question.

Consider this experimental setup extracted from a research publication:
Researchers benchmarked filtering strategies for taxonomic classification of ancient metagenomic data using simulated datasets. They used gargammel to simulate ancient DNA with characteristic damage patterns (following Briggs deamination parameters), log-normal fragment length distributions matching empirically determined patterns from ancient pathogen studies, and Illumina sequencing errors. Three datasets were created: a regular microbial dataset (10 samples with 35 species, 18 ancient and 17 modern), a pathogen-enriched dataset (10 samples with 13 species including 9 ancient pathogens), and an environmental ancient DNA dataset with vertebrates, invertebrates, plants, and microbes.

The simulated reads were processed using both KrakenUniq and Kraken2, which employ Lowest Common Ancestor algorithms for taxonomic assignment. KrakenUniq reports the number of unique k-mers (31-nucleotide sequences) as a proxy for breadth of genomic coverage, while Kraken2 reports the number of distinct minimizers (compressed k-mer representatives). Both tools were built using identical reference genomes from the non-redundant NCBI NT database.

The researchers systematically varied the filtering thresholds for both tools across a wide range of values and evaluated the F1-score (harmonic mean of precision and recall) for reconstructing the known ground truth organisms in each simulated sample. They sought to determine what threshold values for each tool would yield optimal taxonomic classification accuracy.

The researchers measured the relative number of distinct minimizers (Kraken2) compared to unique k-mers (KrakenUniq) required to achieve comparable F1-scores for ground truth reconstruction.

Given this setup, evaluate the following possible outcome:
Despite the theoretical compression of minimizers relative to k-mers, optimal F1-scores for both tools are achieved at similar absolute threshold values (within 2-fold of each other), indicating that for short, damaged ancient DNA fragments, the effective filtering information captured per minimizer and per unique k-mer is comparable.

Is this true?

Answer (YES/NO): NO